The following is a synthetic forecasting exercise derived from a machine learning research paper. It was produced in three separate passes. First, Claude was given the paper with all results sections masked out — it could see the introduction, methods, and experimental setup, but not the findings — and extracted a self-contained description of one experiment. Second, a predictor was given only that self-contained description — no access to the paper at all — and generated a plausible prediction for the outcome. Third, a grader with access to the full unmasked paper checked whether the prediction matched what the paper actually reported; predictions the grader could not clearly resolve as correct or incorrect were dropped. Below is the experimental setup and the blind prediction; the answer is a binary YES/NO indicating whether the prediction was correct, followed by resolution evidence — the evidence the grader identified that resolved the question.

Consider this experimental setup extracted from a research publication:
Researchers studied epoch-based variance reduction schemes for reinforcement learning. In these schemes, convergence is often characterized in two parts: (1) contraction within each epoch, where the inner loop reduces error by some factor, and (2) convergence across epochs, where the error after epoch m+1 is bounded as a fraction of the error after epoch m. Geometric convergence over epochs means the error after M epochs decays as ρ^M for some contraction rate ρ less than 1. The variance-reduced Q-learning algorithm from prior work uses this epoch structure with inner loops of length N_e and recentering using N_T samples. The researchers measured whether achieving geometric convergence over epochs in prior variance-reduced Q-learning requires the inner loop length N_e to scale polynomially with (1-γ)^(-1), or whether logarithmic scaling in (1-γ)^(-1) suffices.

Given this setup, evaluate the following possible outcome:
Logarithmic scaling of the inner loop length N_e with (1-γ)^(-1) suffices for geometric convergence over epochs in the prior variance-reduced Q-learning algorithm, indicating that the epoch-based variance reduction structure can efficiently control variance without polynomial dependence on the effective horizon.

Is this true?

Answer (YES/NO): NO